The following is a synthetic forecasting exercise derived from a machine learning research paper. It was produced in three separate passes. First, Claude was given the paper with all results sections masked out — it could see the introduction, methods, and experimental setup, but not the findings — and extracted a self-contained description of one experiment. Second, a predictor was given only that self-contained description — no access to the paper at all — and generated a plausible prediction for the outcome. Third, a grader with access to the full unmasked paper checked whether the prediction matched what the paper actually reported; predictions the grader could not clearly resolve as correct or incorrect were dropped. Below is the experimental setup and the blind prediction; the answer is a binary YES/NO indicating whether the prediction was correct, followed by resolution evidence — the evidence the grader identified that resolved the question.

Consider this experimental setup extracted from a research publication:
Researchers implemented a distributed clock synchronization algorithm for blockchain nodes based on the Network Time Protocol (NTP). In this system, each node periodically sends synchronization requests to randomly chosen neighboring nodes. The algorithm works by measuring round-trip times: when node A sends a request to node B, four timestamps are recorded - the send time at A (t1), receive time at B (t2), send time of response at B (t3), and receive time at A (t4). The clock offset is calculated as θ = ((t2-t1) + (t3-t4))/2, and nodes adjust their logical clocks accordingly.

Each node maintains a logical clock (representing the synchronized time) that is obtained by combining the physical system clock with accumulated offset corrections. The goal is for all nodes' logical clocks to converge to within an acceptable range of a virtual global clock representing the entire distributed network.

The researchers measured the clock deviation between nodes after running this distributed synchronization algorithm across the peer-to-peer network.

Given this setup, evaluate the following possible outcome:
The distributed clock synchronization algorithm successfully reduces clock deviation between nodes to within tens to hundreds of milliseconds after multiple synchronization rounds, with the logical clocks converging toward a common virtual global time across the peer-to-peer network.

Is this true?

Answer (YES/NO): YES